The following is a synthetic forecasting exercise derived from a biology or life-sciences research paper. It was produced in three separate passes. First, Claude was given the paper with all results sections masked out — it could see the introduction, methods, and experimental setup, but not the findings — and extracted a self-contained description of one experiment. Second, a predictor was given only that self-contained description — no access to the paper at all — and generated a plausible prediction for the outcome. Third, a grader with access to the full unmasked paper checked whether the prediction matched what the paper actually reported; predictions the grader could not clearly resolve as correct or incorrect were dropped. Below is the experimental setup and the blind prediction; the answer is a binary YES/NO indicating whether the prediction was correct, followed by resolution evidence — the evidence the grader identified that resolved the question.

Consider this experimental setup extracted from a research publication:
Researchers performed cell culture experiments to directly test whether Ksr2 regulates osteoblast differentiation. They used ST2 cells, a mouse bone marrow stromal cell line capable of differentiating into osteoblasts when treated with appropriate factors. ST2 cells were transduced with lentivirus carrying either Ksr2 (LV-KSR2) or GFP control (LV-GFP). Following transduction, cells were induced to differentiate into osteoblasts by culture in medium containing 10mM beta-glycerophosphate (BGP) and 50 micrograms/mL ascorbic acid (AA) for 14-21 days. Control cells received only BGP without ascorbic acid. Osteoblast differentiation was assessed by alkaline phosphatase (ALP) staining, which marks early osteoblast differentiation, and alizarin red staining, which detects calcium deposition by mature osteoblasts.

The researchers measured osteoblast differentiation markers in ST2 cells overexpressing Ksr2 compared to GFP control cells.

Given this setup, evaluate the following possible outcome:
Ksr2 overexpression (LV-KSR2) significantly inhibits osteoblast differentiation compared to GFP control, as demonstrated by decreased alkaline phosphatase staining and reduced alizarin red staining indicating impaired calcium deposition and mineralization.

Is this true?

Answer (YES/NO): YES